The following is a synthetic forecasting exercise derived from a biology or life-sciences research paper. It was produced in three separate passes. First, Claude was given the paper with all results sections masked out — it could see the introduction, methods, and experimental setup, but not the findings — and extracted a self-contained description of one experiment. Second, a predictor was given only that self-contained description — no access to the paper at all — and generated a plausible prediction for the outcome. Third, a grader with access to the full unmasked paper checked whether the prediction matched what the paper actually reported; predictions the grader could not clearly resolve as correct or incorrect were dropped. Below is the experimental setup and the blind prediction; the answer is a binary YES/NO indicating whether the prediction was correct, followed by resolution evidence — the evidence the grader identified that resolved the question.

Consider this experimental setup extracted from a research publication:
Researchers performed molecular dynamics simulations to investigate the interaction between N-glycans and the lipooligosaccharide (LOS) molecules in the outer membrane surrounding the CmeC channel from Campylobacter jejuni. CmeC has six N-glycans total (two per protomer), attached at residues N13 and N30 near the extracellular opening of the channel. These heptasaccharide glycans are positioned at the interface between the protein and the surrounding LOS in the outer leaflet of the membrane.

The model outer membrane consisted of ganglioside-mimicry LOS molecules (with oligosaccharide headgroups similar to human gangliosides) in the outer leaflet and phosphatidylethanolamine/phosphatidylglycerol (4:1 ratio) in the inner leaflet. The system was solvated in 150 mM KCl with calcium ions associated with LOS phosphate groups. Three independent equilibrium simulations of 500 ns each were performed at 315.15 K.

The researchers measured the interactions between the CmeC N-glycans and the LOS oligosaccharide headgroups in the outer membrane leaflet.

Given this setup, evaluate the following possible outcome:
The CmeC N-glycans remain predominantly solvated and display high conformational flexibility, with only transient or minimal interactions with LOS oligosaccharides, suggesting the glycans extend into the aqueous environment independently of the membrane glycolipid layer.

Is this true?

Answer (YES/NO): NO